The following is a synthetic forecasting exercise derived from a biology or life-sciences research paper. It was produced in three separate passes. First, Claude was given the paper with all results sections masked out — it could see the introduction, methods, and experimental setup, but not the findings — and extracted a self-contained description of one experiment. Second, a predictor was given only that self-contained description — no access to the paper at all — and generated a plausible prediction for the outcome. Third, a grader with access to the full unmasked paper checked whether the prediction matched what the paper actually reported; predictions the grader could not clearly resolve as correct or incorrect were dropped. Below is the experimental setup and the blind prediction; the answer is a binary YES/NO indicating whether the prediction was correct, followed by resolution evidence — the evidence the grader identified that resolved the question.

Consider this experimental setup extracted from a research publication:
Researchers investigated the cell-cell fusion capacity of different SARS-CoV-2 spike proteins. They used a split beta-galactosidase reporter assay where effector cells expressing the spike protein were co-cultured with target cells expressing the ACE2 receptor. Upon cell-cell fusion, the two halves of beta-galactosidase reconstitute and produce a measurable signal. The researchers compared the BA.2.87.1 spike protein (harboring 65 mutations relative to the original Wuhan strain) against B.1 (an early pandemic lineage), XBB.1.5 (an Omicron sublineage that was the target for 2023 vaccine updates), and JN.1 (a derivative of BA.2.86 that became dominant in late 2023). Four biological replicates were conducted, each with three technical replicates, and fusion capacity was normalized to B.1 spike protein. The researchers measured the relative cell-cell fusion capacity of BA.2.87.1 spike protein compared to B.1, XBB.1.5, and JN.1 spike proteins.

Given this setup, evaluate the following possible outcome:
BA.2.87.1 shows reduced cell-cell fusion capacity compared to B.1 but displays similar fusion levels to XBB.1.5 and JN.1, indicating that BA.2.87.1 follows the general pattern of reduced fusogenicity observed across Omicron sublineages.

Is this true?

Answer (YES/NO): NO